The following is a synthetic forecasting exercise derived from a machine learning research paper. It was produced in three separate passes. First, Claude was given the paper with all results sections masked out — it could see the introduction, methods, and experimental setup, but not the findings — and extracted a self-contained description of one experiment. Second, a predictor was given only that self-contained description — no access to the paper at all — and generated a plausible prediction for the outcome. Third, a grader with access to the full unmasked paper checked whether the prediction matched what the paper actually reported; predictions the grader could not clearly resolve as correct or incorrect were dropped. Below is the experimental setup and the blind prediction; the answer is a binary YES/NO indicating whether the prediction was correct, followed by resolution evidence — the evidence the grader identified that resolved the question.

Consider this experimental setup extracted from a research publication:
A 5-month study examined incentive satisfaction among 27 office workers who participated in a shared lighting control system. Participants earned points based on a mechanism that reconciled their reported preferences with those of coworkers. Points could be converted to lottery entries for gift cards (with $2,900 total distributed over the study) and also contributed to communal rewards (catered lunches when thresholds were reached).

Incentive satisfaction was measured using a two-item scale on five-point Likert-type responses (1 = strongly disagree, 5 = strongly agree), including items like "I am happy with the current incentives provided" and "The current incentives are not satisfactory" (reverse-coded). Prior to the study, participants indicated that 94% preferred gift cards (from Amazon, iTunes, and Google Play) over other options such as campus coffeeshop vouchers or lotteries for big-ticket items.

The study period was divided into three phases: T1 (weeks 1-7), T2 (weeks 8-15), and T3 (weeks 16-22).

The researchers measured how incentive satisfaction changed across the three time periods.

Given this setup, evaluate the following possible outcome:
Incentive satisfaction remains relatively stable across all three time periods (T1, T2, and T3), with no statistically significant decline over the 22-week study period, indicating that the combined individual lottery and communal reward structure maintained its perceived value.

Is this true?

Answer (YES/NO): NO